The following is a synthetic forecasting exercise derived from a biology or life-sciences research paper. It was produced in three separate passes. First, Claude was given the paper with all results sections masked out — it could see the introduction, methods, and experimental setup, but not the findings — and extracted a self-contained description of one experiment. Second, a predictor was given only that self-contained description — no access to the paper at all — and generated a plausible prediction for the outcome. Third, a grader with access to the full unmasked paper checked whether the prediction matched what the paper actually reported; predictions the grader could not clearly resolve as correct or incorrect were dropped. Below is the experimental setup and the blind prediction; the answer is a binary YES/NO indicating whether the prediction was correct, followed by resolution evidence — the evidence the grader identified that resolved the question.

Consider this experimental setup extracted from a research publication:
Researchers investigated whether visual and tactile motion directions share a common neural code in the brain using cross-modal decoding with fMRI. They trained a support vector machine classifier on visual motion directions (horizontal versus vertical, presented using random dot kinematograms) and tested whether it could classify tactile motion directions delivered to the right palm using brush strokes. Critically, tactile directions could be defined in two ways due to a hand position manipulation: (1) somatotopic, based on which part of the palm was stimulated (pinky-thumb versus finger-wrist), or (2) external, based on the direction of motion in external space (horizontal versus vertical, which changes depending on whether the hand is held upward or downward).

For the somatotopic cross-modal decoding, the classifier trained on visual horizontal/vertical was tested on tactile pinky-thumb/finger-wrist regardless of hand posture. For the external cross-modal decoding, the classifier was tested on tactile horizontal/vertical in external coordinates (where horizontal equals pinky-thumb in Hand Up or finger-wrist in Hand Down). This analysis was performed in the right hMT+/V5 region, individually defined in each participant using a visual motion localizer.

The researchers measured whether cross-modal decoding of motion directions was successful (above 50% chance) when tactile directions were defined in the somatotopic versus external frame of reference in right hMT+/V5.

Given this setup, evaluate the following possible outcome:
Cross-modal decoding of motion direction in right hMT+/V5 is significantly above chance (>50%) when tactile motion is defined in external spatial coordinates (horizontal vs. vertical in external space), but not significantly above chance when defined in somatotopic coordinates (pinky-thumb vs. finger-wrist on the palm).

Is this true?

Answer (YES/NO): YES